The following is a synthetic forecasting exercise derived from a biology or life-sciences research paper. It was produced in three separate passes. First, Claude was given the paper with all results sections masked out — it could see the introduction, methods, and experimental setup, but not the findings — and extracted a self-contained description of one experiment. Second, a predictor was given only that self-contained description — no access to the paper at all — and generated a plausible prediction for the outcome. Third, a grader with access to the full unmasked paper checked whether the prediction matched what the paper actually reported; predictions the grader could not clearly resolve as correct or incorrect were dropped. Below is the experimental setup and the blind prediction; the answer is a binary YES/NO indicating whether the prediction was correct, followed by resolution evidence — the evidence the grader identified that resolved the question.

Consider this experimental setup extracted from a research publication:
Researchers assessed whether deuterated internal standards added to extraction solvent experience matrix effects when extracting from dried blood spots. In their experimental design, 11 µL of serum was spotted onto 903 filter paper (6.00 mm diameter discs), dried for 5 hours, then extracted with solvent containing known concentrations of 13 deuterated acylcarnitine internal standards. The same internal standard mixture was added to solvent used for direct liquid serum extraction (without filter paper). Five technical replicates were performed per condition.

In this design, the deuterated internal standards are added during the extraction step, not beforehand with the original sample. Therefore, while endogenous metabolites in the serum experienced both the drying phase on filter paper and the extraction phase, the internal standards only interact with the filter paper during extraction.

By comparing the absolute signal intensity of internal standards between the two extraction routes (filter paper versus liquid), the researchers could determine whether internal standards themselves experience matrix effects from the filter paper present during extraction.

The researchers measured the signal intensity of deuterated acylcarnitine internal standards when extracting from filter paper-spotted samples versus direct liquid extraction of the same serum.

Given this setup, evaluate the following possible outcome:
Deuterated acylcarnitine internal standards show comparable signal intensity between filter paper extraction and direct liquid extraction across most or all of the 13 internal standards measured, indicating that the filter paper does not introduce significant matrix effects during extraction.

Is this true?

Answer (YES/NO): NO